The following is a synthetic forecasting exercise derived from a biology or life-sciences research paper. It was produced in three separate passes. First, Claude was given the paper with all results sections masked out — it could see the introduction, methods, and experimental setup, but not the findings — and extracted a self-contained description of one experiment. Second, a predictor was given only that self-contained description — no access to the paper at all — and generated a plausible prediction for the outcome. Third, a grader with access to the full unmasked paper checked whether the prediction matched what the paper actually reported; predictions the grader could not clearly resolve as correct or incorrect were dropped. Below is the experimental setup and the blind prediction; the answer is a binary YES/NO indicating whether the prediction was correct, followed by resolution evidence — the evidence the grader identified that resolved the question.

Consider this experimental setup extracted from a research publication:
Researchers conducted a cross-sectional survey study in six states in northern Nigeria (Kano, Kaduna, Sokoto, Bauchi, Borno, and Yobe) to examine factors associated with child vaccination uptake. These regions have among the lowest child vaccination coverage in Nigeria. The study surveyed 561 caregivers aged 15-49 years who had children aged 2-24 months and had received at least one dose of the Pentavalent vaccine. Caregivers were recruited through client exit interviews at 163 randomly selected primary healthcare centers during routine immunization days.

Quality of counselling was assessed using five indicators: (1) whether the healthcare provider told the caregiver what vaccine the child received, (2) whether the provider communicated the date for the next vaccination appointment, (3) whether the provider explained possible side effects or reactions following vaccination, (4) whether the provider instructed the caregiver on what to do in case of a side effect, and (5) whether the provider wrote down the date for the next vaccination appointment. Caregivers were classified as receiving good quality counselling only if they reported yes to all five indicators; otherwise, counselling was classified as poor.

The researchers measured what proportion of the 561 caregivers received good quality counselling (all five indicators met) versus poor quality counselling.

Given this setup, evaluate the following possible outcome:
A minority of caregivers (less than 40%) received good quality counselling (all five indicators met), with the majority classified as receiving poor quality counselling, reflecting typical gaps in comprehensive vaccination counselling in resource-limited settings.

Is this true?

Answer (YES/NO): NO